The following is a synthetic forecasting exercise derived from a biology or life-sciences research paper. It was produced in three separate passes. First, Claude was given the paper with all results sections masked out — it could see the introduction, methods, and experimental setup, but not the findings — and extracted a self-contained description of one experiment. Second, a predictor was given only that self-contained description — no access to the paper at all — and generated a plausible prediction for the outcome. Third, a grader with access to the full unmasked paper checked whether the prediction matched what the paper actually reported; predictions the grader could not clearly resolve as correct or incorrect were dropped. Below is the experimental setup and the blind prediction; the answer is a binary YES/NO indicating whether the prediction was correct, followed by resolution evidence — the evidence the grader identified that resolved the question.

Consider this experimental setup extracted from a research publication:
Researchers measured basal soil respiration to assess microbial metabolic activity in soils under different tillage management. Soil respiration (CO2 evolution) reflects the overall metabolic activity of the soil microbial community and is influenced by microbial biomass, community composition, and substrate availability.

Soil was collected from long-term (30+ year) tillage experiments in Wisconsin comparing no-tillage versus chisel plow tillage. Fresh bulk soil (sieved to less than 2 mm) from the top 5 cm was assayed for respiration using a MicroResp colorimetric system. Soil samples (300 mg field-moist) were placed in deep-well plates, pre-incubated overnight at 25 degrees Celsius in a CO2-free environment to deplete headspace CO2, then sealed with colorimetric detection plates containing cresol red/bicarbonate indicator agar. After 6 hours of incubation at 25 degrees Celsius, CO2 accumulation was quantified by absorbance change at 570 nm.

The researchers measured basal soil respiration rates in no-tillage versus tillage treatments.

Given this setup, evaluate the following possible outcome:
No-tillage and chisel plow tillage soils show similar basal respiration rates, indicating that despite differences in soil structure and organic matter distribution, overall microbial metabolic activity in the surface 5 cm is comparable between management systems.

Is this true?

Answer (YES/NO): NO